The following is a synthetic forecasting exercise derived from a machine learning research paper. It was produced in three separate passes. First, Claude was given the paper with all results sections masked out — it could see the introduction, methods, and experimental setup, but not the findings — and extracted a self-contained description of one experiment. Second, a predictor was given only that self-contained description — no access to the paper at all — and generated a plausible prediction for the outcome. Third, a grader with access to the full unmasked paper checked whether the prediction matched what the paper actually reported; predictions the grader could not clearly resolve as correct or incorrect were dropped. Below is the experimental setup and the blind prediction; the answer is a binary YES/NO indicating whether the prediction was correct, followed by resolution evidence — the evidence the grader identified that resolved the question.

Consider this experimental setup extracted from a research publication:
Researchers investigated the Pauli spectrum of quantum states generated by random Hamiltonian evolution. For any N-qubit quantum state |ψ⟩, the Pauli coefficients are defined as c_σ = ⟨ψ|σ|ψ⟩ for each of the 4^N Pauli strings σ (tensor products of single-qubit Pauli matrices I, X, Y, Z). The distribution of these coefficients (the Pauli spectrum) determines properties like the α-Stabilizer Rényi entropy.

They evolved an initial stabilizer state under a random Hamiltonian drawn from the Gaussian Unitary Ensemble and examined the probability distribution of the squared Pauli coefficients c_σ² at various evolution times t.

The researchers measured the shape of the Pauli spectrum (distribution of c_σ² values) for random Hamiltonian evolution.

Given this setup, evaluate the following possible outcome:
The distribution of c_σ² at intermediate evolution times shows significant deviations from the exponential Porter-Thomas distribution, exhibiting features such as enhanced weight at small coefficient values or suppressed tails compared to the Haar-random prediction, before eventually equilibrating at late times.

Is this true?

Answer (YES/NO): YES